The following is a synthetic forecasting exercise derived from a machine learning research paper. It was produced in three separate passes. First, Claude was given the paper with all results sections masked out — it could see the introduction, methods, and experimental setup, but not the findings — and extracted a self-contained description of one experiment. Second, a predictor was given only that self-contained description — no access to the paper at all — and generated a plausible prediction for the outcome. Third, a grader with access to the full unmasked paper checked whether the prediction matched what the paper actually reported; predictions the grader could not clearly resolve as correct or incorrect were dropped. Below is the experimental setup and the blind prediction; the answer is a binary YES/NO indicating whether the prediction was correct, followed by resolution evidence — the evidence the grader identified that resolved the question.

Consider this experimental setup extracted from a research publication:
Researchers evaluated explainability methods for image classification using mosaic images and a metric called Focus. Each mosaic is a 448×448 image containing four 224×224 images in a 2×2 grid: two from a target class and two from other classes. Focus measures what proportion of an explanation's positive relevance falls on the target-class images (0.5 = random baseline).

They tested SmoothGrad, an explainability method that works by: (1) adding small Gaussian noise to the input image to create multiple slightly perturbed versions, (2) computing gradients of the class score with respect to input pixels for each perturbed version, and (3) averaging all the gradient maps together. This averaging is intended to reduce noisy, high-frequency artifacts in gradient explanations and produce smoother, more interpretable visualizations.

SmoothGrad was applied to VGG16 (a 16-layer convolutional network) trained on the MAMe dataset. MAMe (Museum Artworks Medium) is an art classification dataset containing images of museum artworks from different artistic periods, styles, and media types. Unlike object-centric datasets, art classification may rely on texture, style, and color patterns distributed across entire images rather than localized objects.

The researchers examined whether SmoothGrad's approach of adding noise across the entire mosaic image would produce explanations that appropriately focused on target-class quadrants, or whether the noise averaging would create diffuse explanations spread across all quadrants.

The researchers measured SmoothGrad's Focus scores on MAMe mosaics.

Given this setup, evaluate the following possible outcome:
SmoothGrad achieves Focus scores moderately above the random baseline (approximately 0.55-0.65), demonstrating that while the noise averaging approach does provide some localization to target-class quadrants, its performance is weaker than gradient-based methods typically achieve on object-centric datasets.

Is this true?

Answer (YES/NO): NO